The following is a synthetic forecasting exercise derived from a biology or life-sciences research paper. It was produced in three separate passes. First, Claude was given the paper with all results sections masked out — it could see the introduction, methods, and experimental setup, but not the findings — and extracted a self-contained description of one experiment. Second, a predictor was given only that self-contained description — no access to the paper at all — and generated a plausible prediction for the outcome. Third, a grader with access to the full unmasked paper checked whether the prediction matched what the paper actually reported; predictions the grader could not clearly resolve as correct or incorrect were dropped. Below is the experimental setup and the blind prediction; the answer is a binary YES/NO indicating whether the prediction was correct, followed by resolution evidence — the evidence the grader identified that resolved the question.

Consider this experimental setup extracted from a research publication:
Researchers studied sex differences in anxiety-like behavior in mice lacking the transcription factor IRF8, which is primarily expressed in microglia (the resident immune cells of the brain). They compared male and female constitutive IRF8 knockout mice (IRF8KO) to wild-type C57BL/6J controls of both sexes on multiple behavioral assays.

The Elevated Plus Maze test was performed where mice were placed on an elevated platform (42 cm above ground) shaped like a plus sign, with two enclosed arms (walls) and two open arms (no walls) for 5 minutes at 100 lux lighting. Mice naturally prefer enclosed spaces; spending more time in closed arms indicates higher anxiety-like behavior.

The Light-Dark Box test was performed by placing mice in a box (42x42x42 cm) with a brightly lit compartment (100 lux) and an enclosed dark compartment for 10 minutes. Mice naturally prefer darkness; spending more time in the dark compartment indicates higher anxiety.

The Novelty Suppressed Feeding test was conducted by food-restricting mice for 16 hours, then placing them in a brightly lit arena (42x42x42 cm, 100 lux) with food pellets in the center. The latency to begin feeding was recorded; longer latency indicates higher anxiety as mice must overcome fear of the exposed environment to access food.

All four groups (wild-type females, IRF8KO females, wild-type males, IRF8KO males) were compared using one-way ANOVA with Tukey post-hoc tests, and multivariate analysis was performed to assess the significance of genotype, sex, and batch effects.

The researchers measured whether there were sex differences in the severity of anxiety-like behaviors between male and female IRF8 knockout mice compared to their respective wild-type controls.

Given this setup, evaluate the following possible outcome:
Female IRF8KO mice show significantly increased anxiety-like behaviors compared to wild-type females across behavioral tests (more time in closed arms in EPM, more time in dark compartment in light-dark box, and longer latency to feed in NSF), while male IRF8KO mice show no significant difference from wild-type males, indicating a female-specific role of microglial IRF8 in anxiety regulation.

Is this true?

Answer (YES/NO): NO